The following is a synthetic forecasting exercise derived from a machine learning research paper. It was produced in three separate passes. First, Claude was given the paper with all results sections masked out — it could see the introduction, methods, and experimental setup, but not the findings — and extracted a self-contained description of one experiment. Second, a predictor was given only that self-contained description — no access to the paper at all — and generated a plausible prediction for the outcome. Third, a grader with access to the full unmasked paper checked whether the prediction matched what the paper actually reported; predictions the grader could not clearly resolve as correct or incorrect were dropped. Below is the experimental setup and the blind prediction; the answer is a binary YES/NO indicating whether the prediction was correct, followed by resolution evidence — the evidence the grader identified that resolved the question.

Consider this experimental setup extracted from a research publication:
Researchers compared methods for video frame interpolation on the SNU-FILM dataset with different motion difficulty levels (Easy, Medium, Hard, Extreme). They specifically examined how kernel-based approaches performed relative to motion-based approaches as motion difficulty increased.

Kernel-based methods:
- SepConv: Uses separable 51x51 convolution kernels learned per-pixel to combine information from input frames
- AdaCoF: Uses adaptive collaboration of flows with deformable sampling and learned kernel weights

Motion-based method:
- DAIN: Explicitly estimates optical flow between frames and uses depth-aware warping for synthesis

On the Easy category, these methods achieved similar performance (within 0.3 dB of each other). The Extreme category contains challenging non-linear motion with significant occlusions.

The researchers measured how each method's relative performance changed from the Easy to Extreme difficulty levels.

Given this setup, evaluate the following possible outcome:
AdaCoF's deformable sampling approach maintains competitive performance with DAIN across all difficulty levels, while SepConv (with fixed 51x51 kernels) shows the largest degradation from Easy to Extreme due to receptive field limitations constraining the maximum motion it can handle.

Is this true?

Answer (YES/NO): NO